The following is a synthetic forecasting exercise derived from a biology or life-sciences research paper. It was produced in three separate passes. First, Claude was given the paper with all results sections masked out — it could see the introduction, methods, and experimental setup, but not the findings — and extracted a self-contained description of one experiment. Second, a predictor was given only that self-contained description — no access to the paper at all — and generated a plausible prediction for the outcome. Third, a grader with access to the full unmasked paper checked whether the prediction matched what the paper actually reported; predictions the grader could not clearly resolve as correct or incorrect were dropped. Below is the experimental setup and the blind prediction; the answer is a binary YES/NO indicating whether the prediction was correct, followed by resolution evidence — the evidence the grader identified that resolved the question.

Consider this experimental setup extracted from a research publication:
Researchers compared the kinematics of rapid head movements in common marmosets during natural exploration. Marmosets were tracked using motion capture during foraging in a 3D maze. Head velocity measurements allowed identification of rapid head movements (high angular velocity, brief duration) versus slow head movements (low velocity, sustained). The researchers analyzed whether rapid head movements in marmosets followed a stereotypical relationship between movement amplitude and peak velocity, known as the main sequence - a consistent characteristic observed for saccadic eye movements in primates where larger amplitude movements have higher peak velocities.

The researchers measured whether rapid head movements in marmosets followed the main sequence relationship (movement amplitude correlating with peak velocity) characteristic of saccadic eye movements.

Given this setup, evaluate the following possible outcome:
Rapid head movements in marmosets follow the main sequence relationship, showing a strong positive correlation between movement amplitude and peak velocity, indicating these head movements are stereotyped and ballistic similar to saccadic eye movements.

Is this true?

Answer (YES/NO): YES